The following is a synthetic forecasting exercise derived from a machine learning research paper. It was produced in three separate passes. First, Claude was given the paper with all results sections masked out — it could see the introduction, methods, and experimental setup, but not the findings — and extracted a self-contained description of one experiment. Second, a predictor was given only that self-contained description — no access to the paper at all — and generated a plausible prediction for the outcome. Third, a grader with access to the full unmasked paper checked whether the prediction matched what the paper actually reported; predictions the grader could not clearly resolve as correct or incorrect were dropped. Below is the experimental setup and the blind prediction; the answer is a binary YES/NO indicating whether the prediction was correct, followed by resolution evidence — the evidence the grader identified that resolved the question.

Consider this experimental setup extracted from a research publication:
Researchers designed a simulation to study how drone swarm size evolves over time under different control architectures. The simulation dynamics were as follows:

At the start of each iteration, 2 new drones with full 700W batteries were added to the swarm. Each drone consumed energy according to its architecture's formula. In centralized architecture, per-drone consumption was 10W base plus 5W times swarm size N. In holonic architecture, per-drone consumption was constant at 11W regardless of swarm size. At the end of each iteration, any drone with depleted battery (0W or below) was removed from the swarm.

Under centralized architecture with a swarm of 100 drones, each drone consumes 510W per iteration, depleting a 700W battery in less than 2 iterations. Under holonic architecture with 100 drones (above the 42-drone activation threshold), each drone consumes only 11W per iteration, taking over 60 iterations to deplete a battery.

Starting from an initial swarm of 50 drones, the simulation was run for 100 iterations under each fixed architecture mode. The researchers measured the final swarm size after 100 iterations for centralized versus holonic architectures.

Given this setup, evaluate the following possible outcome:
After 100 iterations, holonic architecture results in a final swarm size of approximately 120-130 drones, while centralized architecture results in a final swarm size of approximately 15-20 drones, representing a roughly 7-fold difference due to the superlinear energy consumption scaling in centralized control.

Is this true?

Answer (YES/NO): NO